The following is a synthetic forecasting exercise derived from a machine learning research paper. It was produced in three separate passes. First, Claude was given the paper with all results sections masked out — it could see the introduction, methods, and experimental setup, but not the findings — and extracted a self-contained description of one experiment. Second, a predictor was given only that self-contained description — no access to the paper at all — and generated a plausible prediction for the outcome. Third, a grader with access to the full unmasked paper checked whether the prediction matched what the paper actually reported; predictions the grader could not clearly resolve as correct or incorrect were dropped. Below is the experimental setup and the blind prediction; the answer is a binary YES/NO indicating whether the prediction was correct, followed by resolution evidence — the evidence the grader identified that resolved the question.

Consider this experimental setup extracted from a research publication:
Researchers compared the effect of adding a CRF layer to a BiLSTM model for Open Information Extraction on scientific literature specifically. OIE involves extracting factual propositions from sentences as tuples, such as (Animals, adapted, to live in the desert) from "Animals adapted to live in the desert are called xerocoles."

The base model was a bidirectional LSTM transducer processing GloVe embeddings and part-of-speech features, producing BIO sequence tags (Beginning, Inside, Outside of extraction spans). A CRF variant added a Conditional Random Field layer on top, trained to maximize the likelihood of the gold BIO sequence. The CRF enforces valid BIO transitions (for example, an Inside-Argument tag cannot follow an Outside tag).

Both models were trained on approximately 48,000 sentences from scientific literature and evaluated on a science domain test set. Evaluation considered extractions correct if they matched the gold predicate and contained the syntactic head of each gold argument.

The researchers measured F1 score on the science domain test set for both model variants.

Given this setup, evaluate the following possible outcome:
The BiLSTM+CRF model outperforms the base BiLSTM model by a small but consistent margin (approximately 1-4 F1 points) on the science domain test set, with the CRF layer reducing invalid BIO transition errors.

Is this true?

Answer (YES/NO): YES